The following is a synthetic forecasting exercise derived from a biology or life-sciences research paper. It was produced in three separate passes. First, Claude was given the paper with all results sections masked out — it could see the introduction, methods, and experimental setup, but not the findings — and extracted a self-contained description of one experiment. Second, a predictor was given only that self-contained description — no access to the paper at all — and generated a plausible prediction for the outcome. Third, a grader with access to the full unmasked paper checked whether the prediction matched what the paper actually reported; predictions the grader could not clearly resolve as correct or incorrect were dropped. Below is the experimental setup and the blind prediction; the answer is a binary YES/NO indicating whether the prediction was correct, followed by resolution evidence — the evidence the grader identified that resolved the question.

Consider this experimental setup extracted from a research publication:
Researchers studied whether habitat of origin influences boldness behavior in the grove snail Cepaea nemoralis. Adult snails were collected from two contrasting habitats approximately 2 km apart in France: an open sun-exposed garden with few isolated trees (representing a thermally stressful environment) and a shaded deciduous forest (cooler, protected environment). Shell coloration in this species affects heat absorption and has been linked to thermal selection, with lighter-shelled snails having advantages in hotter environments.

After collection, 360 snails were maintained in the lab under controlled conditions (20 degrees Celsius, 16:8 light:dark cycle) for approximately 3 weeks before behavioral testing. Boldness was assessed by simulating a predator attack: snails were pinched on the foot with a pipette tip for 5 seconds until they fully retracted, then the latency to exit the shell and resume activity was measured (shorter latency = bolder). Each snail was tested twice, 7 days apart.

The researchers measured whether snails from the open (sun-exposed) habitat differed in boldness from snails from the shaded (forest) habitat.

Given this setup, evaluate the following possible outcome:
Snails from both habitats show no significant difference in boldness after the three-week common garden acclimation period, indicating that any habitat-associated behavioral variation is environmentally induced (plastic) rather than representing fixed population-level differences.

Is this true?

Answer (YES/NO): NO